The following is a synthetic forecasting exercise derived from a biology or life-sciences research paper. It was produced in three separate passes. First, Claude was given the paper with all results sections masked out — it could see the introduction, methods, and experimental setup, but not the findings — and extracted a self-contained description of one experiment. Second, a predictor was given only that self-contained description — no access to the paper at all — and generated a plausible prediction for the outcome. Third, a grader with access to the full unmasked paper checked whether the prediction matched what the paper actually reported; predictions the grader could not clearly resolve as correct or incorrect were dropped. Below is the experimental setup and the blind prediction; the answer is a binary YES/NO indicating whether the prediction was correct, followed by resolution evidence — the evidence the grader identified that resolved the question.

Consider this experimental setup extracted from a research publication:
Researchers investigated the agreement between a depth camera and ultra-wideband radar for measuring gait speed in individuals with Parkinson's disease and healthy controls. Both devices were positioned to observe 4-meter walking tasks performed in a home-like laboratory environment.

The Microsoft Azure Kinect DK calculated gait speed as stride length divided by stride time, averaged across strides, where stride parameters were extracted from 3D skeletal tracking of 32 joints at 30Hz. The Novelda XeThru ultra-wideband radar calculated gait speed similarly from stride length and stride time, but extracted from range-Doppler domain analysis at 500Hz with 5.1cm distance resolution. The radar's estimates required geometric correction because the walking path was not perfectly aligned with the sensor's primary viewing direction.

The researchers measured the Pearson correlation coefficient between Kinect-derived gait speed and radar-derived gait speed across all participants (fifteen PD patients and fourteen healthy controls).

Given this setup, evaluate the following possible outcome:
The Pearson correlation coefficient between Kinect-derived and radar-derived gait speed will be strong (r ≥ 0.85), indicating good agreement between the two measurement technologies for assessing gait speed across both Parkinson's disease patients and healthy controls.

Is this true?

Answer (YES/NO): NO